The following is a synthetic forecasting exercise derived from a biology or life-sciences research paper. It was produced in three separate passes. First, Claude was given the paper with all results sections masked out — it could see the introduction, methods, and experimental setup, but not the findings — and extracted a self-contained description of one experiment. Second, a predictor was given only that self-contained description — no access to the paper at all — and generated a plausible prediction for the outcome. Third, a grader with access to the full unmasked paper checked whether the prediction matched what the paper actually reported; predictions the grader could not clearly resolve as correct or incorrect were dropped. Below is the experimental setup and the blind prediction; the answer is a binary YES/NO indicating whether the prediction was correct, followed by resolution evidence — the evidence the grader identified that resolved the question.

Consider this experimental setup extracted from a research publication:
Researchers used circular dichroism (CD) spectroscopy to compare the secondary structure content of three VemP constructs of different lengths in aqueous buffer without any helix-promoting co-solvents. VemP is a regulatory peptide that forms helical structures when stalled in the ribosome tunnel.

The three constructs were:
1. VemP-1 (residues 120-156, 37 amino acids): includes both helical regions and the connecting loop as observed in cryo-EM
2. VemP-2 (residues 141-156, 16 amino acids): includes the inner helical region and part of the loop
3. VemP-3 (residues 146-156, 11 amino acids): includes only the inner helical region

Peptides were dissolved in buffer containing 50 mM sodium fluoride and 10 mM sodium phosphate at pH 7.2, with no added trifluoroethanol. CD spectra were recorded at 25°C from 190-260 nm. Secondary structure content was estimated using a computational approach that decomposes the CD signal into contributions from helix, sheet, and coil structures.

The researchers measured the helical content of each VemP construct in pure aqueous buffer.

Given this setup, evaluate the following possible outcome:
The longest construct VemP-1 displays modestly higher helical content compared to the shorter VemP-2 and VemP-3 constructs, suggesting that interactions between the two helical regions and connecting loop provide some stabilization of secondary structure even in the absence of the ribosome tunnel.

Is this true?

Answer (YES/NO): NO